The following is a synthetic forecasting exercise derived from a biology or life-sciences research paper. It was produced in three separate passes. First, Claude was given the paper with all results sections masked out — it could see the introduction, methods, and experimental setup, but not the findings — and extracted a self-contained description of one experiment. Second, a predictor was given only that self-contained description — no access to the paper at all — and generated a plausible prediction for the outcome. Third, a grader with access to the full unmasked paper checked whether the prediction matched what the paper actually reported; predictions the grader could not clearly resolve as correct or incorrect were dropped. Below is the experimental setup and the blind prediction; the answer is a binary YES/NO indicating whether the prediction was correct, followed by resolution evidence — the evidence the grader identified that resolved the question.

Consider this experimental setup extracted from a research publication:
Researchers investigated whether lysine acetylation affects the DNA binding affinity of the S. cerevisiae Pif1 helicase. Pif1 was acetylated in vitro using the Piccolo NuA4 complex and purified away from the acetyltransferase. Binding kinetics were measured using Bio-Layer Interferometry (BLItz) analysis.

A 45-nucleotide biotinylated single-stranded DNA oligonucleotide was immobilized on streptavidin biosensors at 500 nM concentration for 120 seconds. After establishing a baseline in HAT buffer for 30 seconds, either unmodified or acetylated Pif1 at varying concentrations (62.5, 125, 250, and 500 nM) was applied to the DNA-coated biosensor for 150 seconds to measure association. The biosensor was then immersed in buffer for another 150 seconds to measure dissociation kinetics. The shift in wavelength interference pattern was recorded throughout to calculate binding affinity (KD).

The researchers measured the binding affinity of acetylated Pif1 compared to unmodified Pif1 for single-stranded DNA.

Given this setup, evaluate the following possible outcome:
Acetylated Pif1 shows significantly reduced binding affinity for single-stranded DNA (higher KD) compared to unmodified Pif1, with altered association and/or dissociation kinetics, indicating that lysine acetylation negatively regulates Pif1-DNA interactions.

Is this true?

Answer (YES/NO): NO